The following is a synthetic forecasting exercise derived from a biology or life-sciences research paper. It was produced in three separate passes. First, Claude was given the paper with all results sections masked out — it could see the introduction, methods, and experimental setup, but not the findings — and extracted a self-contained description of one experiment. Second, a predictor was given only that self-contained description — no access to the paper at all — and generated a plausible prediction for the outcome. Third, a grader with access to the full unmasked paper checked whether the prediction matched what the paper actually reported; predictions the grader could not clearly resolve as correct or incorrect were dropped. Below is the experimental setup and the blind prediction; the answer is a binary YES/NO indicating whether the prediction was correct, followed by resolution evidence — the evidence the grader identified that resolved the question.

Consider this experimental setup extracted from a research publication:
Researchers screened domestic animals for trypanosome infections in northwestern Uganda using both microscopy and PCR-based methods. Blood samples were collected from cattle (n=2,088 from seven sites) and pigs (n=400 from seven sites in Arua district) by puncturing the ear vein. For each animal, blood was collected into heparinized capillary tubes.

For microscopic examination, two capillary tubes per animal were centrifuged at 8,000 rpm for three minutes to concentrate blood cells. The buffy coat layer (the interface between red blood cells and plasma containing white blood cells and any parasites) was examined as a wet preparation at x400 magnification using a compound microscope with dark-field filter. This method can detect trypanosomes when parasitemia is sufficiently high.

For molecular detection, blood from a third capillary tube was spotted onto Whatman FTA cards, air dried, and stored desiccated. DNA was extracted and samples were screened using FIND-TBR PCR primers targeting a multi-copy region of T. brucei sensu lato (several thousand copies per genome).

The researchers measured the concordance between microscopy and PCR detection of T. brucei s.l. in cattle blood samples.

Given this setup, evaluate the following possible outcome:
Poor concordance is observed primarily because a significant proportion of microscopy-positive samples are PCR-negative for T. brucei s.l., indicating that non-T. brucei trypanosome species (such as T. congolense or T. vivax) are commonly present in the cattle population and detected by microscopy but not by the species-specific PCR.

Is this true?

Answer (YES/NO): YES